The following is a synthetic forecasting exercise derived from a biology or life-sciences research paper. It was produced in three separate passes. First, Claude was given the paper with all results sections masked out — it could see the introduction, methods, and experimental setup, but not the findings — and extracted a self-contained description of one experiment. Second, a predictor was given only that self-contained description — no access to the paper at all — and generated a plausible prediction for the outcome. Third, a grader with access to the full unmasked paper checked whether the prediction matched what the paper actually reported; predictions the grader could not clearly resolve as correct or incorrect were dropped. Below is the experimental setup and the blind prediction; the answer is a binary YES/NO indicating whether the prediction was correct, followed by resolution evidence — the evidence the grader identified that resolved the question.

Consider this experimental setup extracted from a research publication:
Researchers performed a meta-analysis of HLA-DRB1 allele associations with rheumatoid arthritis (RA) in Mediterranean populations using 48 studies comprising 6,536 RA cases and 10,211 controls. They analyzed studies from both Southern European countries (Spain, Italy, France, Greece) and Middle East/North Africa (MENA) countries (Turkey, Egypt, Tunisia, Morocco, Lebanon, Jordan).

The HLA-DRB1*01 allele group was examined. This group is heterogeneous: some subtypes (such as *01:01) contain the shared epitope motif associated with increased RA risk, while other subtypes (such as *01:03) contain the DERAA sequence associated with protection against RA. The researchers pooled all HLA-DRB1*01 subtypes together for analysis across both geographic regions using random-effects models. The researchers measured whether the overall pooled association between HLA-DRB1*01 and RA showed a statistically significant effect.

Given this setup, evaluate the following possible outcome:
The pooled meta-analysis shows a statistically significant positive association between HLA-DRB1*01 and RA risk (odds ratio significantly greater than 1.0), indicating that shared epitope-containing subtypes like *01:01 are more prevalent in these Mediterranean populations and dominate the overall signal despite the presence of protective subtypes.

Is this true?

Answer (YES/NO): YES